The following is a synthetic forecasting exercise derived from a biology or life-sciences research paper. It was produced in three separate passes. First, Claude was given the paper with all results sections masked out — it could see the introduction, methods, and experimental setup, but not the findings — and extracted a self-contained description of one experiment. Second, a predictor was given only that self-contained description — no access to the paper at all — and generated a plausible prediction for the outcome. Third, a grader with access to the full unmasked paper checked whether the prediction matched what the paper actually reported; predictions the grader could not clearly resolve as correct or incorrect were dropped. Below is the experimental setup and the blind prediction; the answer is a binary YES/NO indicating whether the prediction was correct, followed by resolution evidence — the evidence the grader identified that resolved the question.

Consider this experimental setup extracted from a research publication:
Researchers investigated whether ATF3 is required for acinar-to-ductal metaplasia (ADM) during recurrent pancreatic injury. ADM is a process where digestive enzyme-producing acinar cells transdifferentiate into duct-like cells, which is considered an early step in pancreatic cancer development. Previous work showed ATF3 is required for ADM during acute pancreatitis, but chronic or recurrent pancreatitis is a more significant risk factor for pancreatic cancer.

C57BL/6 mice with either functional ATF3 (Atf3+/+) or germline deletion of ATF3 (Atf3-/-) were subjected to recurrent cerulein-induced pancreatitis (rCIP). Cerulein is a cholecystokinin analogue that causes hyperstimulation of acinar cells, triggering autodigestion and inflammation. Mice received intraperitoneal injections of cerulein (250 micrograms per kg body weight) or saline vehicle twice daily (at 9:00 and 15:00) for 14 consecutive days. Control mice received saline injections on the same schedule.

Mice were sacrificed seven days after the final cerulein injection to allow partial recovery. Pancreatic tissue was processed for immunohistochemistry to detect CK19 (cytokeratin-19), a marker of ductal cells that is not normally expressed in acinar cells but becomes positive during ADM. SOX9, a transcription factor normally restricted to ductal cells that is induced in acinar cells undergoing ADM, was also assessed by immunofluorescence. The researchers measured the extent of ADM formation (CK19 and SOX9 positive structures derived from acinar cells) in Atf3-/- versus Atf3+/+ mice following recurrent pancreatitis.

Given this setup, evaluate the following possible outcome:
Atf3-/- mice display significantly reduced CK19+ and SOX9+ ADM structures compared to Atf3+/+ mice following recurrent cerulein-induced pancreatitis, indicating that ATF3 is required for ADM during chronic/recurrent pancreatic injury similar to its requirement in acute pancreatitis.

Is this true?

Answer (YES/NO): YES